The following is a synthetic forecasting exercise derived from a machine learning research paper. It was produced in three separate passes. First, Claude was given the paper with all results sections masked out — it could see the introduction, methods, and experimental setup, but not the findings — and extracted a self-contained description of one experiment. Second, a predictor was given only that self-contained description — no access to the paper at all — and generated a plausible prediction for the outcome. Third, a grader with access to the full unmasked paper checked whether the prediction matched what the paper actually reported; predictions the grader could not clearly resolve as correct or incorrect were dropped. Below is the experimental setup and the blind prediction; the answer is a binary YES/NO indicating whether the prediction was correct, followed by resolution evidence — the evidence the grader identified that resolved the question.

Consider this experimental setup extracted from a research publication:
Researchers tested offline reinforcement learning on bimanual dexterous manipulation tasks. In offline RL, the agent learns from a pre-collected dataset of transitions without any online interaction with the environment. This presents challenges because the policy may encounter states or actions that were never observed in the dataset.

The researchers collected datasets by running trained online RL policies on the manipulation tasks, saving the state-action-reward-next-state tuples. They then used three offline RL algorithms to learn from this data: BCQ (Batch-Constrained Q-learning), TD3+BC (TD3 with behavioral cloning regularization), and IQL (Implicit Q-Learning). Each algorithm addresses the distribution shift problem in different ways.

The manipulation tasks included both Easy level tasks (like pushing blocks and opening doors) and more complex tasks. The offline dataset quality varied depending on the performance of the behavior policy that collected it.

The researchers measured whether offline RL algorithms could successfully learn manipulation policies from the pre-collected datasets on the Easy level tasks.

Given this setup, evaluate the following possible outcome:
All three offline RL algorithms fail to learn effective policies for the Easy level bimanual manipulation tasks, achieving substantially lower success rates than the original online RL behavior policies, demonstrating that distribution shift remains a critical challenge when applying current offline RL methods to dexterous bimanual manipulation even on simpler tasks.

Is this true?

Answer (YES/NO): NO